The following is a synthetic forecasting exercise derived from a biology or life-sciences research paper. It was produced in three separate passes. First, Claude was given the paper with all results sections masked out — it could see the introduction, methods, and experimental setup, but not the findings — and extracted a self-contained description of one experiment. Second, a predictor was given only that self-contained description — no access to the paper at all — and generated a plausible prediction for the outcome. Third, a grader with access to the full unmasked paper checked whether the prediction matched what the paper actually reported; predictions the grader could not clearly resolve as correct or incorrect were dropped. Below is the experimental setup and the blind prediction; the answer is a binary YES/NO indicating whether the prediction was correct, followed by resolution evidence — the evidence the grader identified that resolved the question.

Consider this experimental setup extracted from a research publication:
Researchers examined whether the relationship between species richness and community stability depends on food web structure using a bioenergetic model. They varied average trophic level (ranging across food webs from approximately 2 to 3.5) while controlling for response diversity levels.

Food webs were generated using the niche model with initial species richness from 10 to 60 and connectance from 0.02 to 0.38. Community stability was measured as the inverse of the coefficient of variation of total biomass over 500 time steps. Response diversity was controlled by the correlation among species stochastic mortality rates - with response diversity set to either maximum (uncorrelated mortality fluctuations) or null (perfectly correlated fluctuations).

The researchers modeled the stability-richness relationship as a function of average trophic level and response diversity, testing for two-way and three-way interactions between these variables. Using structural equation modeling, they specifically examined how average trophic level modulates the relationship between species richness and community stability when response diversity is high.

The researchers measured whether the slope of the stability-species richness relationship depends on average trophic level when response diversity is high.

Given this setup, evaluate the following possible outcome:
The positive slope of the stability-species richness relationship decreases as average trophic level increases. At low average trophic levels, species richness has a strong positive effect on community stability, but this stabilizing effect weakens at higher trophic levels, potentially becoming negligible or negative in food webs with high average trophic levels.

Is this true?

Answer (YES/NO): YES